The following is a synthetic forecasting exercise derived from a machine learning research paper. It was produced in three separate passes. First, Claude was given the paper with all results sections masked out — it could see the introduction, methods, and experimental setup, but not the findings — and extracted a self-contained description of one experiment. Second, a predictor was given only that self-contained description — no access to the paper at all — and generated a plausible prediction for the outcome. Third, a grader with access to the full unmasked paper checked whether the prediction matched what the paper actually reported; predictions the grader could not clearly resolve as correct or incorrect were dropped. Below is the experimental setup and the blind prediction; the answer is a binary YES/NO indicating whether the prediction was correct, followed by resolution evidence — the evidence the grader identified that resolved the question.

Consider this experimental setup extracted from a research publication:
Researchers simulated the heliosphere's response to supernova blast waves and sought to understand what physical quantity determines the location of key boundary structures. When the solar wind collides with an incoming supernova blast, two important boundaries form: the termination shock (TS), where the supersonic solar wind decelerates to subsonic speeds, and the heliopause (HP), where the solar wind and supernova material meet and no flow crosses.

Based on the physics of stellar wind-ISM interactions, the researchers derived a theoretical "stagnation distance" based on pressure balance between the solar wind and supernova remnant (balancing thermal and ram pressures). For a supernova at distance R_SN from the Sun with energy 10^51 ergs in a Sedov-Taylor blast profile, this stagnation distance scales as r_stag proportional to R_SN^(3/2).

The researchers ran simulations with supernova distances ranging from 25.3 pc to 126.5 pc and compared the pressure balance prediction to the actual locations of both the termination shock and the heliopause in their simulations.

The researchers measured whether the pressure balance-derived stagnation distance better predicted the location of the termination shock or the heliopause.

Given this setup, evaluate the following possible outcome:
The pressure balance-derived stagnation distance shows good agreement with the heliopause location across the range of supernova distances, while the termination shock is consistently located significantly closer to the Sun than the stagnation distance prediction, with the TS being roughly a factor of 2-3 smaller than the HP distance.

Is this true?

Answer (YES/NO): NO